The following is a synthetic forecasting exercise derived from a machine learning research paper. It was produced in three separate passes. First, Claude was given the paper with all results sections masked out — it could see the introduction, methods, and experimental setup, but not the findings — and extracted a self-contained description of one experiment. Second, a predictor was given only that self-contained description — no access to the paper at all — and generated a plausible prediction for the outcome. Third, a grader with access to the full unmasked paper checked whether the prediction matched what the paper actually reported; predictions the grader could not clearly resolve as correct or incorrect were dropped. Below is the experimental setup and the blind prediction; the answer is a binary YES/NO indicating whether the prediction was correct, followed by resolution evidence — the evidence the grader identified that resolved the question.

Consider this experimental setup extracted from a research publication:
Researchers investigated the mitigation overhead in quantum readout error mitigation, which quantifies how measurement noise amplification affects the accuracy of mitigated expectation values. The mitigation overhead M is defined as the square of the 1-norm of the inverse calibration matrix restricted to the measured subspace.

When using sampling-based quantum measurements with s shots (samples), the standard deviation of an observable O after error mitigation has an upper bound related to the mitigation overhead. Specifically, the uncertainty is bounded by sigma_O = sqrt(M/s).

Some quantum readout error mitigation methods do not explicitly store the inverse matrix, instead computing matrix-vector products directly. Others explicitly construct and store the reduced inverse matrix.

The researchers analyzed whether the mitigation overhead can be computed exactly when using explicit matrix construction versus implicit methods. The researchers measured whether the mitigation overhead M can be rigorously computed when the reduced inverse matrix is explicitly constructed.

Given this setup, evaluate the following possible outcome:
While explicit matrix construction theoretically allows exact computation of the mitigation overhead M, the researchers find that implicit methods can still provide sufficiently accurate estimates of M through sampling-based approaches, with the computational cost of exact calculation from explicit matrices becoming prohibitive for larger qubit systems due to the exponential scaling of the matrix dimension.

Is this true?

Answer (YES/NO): NO